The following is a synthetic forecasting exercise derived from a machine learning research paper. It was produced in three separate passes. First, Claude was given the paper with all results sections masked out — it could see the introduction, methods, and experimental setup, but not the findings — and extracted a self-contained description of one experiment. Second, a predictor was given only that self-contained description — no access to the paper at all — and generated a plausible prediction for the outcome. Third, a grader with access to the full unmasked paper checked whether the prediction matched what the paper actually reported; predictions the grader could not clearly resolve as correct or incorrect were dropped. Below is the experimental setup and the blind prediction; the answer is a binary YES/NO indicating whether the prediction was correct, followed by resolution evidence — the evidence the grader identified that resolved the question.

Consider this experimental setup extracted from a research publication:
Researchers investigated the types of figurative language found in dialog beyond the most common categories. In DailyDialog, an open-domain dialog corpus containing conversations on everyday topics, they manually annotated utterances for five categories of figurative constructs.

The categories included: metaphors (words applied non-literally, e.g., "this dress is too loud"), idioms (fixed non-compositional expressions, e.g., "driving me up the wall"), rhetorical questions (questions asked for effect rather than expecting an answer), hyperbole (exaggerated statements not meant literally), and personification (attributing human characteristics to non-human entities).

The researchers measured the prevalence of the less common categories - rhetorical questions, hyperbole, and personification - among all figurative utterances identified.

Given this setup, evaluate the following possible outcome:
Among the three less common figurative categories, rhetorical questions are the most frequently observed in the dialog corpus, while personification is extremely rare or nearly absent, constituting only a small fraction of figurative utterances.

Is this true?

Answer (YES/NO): NO